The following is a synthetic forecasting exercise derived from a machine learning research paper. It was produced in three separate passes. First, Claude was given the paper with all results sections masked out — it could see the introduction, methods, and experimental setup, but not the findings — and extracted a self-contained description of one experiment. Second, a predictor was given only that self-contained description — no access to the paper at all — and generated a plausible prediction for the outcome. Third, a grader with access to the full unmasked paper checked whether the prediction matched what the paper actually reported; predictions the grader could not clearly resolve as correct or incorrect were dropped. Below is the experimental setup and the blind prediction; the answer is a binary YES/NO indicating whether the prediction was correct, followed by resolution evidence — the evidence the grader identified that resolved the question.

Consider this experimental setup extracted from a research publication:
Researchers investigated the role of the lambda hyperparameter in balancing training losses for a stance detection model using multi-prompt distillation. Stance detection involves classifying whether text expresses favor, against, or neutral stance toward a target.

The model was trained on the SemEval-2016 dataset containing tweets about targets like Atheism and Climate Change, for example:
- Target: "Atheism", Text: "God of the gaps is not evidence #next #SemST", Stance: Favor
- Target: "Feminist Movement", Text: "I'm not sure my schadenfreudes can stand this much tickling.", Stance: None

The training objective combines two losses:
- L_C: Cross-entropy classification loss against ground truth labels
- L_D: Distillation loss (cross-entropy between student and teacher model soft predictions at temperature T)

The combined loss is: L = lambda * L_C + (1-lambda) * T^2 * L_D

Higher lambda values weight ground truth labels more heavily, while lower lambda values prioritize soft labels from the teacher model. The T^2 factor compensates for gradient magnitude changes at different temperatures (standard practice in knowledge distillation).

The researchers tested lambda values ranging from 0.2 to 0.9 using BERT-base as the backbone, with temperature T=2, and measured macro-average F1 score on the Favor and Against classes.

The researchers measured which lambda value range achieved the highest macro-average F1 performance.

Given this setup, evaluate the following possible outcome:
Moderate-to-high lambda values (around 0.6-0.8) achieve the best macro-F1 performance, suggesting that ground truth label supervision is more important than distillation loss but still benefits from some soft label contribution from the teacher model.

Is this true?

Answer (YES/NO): YES